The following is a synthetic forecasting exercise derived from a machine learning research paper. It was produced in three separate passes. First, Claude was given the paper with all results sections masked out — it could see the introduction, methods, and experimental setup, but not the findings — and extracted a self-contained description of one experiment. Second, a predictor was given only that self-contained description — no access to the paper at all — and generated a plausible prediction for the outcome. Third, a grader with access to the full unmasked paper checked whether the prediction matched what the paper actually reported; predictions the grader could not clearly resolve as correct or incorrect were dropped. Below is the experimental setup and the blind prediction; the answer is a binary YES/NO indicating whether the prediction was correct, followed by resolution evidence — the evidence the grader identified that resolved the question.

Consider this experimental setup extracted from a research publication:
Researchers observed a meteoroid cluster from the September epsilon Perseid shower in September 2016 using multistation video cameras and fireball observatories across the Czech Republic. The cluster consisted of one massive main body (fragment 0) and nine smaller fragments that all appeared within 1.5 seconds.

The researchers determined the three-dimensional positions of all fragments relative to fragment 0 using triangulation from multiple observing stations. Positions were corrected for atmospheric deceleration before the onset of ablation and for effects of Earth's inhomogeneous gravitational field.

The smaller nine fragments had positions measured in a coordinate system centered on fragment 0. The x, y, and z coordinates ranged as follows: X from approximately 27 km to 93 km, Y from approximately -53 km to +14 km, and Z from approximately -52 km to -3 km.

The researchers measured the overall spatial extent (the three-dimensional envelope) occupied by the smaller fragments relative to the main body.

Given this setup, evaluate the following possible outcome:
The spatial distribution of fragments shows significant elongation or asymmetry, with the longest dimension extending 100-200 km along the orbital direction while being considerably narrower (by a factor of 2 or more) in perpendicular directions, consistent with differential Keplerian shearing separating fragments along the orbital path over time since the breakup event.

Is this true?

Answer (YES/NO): NO